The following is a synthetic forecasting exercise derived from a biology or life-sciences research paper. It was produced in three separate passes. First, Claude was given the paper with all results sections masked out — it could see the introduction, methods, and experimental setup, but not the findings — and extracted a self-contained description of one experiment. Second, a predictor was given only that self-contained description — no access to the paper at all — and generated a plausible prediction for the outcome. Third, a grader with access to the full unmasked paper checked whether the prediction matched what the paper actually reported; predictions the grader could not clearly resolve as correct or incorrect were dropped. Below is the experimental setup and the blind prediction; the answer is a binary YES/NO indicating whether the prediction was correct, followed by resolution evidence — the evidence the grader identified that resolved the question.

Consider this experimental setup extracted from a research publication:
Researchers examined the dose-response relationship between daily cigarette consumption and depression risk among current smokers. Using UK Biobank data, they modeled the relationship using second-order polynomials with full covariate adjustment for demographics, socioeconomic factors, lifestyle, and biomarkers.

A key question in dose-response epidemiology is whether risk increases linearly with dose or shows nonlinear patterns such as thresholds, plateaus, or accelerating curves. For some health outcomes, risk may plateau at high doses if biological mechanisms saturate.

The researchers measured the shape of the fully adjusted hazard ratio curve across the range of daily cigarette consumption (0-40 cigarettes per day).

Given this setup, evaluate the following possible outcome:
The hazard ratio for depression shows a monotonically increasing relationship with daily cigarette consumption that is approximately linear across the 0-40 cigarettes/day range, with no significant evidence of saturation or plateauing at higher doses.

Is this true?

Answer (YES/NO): NO